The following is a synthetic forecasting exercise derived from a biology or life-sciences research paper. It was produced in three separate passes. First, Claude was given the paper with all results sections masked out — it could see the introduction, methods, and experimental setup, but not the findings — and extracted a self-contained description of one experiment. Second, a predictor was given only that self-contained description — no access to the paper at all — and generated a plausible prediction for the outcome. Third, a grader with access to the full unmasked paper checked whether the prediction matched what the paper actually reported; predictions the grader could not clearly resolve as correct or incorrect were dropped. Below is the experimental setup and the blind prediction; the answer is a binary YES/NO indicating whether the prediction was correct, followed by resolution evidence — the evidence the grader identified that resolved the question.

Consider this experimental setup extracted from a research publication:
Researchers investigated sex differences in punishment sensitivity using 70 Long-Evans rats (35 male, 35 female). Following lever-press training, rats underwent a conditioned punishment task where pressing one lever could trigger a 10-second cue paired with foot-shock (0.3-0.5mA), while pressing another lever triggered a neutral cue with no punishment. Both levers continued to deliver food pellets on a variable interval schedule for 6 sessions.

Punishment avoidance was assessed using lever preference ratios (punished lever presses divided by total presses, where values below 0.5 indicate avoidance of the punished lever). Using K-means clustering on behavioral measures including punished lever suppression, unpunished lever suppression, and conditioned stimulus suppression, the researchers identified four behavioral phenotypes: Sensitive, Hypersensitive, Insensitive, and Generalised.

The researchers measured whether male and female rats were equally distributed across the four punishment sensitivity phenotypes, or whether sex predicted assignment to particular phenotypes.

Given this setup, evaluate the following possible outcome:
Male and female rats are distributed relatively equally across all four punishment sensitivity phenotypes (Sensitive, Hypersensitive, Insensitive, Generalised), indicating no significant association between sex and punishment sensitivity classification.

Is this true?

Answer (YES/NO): YES